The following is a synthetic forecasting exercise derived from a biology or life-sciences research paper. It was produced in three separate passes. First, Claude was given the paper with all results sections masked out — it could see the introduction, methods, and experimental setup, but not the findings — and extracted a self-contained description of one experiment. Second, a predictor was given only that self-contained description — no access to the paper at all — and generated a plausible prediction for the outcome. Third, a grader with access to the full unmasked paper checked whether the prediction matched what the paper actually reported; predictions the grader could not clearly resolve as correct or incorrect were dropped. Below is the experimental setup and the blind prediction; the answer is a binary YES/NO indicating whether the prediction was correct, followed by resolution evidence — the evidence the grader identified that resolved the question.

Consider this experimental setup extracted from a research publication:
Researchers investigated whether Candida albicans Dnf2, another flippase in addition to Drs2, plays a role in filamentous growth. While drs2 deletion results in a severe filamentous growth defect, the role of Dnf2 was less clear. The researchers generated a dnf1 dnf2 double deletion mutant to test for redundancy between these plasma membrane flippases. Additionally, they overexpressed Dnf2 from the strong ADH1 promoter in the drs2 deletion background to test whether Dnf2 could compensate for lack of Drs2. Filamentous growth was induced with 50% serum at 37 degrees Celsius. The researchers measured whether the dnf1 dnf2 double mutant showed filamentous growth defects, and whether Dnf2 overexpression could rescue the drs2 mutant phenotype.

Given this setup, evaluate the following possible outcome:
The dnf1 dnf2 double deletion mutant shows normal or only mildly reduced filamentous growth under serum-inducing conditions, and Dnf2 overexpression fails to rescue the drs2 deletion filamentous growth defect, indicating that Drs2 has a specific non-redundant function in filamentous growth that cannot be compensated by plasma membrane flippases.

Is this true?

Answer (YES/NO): YES